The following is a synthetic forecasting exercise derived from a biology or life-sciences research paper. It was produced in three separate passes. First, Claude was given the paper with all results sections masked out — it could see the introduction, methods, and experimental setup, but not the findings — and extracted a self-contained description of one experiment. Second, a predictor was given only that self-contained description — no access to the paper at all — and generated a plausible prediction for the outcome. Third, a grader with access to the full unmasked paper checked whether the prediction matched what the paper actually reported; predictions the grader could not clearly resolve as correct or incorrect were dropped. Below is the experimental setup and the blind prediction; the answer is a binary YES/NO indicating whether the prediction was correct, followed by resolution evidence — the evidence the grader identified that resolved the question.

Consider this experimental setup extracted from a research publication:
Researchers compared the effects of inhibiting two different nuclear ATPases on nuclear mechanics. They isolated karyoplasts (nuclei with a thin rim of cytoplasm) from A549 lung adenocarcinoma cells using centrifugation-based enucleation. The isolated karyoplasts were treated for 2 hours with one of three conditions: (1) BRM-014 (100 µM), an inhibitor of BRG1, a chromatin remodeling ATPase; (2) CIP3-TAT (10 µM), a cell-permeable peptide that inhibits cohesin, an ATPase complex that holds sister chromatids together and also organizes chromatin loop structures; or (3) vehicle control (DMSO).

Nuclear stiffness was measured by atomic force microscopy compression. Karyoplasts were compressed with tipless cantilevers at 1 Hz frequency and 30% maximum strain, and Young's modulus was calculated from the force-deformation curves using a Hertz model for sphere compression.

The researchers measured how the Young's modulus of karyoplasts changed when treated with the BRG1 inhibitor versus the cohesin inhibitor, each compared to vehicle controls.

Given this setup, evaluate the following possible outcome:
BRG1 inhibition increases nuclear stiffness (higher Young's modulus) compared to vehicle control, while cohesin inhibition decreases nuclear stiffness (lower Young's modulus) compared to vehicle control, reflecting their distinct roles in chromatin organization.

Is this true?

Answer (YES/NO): YES